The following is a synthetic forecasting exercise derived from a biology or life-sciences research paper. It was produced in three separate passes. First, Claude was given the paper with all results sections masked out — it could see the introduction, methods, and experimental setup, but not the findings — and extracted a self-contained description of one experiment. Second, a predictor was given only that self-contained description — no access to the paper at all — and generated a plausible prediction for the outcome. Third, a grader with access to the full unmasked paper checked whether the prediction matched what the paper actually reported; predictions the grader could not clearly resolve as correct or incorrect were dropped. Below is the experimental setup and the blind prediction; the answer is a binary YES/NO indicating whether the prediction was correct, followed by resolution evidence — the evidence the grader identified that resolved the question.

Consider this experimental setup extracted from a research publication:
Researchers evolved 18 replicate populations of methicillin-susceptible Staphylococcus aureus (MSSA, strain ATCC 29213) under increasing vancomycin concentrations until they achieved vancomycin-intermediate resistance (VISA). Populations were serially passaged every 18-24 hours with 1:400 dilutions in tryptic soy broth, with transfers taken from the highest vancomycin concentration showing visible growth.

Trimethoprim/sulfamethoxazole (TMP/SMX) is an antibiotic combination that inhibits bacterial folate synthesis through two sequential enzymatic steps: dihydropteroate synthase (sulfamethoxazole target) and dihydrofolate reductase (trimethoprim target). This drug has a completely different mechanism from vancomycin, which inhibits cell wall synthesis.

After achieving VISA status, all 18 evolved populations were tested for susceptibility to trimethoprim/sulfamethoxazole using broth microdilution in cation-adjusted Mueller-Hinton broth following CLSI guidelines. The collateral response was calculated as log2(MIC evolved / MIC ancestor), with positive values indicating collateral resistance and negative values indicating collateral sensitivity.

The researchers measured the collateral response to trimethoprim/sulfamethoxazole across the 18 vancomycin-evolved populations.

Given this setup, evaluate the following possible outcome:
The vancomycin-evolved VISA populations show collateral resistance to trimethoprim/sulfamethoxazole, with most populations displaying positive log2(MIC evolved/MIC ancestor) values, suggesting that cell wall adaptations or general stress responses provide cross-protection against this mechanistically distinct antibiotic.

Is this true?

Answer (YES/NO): NO